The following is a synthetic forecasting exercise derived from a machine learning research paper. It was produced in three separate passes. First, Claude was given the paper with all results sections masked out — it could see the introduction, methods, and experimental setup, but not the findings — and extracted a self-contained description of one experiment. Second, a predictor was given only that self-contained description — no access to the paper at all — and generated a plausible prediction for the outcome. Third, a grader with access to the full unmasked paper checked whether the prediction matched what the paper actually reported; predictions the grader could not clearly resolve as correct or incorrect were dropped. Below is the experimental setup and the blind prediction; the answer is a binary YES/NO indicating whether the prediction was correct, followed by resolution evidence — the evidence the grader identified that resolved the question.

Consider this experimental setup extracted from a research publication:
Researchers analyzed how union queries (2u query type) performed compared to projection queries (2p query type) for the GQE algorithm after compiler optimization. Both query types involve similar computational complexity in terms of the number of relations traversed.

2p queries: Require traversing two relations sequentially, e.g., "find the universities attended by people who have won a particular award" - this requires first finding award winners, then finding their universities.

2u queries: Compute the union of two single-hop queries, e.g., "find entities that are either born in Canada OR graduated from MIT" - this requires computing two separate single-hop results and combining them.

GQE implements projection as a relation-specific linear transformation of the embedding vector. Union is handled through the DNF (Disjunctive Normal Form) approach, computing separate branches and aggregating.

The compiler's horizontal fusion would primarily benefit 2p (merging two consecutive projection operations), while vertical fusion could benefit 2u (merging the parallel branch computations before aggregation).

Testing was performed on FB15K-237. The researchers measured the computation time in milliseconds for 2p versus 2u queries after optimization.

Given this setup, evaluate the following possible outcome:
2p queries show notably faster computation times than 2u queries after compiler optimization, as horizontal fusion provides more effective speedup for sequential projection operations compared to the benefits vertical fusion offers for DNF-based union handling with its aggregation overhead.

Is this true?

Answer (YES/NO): NO